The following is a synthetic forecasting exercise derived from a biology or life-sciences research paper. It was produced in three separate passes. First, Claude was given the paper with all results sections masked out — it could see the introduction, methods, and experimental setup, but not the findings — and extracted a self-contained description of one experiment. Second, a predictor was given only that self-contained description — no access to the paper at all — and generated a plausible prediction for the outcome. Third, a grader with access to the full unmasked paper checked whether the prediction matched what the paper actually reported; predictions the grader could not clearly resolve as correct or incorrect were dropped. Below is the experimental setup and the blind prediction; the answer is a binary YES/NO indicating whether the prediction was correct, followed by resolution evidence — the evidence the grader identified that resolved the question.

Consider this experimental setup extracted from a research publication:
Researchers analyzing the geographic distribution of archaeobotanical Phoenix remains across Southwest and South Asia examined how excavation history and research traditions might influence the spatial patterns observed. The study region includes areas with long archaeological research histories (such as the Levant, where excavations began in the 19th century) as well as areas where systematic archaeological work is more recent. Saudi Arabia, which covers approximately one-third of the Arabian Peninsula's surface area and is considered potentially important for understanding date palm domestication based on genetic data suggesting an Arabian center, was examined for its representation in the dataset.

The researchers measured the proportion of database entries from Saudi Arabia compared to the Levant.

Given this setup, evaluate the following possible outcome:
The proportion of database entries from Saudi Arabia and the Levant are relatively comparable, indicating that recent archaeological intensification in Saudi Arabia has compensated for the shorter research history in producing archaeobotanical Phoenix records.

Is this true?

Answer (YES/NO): NO